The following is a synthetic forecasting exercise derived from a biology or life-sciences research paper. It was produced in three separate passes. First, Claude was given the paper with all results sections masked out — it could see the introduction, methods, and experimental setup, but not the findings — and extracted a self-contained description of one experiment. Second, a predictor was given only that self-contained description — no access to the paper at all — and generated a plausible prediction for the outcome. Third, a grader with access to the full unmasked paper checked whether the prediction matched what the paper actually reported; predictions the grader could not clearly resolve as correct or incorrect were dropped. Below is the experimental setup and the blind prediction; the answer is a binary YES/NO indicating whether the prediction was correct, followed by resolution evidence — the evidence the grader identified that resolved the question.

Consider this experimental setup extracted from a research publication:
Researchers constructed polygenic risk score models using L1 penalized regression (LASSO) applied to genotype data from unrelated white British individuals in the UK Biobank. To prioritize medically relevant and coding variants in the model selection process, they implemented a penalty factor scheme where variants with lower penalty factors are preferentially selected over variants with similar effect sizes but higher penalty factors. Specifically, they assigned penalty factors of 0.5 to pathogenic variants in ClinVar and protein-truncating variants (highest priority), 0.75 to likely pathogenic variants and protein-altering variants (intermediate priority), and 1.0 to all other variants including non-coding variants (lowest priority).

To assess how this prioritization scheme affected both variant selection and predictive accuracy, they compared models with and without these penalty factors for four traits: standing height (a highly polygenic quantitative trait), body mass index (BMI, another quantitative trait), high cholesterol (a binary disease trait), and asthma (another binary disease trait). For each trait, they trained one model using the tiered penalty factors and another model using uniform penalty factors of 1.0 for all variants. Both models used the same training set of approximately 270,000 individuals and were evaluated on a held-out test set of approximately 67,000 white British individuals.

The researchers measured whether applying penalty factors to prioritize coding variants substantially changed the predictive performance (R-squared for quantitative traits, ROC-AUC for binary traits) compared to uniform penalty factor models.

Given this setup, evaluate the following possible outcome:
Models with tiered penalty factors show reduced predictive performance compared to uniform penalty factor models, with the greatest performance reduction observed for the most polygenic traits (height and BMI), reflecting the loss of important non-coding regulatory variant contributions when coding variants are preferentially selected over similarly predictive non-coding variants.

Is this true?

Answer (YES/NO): NO